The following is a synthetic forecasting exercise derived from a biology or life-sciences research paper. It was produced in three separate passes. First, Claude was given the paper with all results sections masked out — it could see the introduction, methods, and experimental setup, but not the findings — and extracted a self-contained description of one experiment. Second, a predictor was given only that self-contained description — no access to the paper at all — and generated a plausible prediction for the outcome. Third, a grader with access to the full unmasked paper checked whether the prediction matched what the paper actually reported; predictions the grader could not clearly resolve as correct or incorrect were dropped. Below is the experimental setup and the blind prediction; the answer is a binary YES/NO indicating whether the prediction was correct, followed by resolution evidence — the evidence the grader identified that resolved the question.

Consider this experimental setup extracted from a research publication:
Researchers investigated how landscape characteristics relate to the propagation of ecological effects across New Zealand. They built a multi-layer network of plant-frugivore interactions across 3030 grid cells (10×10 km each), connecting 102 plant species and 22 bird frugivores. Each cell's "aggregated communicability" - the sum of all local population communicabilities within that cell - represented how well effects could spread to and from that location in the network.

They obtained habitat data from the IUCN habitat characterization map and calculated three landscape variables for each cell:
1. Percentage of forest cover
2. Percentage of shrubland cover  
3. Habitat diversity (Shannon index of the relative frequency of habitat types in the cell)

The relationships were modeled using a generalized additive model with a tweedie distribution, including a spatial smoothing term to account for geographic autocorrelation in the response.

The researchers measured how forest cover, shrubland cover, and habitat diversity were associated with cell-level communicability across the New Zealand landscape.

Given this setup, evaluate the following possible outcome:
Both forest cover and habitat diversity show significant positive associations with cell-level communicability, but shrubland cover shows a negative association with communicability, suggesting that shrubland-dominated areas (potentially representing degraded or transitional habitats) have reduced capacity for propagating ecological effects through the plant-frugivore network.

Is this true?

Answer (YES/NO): NO